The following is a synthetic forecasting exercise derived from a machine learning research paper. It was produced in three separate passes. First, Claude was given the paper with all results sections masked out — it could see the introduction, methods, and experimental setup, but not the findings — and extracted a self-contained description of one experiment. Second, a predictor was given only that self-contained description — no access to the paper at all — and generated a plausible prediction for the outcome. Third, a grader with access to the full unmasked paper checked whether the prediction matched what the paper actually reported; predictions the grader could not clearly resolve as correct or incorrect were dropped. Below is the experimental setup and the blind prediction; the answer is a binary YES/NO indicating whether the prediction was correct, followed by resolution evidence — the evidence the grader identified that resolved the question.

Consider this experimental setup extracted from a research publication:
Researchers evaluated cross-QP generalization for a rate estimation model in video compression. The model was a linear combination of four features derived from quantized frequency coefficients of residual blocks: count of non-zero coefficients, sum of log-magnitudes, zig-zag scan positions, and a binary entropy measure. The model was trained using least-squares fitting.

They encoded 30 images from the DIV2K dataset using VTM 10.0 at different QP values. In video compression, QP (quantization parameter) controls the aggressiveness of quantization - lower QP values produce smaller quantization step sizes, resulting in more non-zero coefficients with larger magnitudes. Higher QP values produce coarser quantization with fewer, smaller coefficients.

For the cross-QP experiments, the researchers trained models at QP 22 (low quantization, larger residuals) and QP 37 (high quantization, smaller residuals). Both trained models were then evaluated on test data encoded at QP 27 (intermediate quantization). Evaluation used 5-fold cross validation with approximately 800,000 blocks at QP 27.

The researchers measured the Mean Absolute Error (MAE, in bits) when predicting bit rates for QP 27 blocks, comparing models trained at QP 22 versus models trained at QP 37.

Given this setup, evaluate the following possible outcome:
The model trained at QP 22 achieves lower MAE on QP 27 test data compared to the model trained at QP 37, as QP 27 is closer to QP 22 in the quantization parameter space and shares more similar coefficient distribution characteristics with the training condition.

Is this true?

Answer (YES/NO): YES